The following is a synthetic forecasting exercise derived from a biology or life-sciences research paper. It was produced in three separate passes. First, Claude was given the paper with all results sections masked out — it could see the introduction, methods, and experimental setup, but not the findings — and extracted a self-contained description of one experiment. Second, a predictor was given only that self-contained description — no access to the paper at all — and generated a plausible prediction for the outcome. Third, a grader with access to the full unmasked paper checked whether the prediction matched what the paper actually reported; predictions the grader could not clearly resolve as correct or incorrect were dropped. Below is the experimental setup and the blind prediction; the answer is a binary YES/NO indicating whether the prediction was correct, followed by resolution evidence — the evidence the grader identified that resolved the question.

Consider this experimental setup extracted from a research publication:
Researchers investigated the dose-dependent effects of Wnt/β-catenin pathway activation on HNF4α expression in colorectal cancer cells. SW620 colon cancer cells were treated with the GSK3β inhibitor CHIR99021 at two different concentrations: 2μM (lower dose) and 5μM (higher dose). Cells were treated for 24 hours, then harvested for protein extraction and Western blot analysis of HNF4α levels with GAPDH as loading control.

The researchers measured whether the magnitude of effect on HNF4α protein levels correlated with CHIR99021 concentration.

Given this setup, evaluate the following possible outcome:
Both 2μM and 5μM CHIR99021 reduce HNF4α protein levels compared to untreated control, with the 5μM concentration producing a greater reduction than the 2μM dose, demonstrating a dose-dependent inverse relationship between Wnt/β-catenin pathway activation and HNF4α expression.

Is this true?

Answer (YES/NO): NO